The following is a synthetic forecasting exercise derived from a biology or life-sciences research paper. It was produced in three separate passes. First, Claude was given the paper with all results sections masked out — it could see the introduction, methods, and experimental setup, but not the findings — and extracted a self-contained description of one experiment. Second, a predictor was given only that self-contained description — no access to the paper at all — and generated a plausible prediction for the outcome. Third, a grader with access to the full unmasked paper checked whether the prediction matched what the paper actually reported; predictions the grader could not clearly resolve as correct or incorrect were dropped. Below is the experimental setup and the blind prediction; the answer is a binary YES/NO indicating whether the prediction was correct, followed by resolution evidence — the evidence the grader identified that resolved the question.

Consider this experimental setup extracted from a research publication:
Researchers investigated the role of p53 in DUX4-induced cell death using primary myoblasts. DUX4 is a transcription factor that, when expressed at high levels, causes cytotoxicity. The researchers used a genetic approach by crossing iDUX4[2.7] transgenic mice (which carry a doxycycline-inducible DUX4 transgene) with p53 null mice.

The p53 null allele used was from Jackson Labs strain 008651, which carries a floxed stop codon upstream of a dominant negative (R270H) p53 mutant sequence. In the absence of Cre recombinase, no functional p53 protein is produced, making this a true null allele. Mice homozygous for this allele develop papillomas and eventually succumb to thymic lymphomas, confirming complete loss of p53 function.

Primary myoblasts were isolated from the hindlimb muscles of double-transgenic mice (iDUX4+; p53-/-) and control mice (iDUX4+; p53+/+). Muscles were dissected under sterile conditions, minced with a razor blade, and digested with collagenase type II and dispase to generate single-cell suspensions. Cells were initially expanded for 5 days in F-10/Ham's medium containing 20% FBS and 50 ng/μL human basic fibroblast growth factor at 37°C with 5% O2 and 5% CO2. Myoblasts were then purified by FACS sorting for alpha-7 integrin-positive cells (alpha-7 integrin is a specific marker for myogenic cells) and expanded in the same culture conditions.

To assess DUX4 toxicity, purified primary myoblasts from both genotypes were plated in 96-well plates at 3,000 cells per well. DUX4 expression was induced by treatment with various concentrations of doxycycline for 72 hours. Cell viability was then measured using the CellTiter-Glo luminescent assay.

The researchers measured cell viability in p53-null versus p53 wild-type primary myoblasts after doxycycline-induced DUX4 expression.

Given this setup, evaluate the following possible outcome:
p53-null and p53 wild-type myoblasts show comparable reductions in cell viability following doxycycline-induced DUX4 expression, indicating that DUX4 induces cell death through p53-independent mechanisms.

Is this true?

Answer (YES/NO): YES